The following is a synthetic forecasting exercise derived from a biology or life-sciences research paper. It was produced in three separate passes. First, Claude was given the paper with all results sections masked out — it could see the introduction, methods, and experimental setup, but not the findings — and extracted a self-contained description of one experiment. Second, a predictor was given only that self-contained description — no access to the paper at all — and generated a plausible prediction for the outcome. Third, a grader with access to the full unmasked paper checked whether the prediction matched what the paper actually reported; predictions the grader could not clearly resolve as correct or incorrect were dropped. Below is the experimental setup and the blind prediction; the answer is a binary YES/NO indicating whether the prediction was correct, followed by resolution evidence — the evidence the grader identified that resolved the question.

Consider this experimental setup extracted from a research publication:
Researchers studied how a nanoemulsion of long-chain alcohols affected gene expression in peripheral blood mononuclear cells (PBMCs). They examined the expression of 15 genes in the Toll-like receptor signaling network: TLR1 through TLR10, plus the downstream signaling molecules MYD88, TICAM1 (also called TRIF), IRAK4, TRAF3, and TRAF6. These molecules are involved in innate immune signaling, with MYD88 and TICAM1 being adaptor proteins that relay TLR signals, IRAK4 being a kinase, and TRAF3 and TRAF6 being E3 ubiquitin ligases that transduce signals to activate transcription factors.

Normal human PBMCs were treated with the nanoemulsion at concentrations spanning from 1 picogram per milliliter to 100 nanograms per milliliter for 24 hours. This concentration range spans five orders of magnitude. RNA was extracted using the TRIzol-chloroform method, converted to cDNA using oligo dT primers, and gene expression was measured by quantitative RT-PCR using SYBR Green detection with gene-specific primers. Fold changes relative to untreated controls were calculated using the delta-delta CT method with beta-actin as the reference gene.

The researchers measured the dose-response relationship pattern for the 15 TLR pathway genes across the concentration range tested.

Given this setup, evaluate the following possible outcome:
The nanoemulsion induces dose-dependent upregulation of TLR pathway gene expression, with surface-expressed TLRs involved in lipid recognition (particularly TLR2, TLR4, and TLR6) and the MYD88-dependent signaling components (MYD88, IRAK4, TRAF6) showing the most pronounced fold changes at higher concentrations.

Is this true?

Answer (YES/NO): NO